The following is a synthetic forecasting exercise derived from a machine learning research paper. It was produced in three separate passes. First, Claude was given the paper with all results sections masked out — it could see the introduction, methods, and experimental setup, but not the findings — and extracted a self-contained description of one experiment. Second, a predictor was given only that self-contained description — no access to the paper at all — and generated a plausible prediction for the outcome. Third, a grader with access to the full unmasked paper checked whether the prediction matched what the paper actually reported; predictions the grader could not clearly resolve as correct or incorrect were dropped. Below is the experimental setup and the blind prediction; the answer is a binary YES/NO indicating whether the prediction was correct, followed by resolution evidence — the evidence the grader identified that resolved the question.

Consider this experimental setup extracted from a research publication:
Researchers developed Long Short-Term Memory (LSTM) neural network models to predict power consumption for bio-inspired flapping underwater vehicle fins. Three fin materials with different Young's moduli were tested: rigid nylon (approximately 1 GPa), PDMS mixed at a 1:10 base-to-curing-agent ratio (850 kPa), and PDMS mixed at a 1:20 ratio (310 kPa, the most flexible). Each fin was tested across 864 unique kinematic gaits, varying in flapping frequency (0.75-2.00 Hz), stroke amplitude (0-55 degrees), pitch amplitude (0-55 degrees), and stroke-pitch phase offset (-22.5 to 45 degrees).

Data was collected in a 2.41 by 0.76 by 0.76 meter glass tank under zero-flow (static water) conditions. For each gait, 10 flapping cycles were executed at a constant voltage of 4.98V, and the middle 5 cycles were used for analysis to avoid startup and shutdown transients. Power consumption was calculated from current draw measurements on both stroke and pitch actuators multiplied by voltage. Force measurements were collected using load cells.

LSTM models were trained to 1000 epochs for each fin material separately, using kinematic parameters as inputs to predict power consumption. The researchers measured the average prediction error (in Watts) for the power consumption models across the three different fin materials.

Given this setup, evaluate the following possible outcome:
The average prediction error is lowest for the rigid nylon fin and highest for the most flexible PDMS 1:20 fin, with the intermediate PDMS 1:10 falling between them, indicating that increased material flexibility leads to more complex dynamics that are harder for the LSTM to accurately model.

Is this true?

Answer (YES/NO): NO